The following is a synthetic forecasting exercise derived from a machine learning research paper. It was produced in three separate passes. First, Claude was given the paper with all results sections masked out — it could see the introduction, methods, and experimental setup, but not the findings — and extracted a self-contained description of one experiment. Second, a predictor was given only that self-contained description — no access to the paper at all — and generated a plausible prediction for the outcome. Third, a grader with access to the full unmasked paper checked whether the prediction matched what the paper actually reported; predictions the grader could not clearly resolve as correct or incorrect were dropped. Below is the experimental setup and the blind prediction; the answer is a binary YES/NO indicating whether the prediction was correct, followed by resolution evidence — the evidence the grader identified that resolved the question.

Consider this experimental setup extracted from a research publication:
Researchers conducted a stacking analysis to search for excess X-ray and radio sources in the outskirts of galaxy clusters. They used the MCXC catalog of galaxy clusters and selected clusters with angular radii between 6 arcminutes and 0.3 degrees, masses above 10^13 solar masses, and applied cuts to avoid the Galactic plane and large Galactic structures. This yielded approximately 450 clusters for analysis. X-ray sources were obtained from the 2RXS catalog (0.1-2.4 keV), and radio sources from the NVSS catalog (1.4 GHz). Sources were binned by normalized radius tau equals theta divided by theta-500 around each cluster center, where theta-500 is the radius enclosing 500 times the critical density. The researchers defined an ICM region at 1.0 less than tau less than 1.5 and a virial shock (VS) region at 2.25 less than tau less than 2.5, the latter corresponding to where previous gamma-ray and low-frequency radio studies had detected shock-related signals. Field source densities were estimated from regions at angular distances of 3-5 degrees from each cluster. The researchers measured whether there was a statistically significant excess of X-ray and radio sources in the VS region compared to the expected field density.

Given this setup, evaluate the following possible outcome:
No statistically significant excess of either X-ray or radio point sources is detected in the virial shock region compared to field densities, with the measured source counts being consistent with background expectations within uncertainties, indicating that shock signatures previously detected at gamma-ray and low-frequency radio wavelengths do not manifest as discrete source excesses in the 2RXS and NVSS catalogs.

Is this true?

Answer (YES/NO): NO